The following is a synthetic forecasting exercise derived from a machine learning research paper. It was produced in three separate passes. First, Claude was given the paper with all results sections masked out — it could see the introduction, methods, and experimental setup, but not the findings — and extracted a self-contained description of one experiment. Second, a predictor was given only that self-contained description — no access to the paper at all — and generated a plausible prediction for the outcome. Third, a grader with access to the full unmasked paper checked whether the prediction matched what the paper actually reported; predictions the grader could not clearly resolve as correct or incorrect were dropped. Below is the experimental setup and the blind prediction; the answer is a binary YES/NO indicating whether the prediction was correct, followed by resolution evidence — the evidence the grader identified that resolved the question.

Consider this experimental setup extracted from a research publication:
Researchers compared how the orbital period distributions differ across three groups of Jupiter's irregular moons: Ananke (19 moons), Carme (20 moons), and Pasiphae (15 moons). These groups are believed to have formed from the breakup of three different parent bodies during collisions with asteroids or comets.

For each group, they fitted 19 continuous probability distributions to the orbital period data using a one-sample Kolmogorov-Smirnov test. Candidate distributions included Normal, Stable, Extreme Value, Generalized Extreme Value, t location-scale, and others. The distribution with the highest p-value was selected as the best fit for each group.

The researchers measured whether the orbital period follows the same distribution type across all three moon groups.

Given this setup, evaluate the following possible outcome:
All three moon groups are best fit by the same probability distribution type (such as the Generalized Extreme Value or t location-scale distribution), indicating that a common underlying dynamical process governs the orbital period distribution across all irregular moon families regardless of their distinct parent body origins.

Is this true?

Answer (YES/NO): NO